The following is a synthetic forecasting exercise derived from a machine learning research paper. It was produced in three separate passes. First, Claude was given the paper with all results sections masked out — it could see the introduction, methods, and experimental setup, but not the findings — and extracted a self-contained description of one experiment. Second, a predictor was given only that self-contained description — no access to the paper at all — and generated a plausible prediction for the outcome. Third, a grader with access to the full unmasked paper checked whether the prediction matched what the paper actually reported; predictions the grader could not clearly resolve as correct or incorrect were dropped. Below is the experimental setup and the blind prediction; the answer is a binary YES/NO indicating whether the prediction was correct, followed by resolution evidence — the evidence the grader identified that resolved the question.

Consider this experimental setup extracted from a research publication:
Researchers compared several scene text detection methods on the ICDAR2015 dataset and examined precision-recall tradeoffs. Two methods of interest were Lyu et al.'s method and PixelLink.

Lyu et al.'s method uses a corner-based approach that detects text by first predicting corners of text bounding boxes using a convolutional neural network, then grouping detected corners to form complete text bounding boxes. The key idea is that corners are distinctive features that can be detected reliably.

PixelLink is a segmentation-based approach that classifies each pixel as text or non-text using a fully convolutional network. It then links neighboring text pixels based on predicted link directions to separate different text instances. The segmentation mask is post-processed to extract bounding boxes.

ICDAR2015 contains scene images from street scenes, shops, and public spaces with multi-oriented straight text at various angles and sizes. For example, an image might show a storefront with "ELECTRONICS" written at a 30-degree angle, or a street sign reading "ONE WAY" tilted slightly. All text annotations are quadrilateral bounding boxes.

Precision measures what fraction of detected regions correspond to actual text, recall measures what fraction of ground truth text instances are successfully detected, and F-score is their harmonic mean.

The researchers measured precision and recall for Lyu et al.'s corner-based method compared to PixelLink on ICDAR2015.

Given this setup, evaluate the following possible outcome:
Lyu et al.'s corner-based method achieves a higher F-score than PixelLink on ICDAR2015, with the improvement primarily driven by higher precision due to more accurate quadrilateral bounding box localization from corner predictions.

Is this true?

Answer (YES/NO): NO